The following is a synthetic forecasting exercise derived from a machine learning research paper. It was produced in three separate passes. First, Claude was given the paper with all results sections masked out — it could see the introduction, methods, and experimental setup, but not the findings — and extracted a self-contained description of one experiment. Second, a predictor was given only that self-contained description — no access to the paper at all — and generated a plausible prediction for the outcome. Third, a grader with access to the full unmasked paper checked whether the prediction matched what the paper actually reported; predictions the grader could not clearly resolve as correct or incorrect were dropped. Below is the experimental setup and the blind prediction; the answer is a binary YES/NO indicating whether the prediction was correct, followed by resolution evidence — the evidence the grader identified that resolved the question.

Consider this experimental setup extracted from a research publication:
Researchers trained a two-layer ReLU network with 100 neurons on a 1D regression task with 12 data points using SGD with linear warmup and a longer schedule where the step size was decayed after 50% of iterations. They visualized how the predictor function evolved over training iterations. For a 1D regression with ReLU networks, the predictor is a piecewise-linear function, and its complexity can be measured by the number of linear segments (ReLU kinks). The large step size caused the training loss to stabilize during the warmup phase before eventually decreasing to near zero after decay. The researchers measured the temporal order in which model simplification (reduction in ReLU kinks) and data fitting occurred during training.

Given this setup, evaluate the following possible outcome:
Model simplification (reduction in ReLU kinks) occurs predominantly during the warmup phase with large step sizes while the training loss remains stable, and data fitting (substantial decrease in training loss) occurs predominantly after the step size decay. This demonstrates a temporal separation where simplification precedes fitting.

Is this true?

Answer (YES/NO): YES